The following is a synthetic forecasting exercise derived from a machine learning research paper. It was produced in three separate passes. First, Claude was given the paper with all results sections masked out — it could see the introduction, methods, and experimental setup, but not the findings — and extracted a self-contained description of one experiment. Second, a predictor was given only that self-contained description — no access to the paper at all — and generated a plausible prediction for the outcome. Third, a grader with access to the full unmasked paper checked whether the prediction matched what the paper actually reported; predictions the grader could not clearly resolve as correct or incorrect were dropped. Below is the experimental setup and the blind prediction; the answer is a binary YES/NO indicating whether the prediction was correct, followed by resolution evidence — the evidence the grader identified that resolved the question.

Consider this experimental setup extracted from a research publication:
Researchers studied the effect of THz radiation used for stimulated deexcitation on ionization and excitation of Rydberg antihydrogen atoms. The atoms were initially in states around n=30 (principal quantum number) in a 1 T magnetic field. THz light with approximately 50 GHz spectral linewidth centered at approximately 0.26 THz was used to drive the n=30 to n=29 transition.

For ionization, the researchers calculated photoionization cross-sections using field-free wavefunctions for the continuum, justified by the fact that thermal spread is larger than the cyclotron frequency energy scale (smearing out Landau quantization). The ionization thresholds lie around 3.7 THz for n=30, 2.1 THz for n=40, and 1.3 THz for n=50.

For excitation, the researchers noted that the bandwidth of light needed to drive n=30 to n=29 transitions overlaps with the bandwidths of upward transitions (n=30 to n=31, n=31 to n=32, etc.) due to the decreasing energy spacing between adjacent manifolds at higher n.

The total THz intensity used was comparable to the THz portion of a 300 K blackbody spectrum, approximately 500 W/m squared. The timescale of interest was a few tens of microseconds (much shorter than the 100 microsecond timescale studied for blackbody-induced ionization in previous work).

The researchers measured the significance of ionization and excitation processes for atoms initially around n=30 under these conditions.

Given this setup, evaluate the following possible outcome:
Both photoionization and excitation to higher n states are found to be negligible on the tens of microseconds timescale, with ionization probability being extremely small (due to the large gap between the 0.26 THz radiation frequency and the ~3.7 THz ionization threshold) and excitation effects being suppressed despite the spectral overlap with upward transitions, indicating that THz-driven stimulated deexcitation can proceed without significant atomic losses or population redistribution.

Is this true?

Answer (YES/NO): NO